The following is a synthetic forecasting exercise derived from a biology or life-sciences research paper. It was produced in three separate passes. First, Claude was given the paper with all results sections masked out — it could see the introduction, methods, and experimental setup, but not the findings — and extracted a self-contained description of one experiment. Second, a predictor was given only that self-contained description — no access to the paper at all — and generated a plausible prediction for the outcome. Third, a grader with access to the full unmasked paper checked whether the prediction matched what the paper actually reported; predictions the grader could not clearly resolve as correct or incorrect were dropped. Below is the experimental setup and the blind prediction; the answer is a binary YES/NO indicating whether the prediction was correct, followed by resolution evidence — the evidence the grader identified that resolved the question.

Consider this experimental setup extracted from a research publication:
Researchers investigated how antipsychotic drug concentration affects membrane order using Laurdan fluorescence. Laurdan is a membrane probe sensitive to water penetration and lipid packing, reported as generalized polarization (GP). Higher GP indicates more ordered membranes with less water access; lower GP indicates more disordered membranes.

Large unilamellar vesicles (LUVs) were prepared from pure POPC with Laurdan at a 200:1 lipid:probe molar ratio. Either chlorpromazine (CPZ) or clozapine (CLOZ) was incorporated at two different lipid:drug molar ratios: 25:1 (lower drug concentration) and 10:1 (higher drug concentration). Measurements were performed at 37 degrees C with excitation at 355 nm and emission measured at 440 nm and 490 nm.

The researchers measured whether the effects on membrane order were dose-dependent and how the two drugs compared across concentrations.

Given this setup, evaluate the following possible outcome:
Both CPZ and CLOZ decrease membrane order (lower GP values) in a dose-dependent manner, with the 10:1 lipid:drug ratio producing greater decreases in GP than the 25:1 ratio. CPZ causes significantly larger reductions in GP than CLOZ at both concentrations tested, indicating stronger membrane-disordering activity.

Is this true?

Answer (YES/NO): NO